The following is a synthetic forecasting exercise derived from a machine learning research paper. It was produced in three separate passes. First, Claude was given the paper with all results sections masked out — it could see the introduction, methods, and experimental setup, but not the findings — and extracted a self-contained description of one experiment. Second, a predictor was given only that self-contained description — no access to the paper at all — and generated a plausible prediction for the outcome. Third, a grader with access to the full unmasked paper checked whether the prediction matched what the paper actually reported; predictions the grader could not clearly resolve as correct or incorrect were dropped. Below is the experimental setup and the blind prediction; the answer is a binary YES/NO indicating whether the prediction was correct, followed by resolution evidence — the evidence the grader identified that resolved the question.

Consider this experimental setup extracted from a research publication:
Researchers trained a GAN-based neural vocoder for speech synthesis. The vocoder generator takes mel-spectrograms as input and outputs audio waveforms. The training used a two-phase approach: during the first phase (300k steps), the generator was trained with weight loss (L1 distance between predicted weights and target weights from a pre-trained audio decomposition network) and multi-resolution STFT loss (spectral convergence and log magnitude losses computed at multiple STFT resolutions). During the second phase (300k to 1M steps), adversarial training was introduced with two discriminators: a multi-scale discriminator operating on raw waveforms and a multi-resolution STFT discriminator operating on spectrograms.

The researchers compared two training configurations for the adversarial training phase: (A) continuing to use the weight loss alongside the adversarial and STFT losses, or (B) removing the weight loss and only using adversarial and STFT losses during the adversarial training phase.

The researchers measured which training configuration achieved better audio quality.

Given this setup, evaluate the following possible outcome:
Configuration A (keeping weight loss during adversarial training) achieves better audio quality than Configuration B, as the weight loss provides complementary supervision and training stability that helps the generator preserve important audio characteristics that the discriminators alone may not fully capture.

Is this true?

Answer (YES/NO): NO